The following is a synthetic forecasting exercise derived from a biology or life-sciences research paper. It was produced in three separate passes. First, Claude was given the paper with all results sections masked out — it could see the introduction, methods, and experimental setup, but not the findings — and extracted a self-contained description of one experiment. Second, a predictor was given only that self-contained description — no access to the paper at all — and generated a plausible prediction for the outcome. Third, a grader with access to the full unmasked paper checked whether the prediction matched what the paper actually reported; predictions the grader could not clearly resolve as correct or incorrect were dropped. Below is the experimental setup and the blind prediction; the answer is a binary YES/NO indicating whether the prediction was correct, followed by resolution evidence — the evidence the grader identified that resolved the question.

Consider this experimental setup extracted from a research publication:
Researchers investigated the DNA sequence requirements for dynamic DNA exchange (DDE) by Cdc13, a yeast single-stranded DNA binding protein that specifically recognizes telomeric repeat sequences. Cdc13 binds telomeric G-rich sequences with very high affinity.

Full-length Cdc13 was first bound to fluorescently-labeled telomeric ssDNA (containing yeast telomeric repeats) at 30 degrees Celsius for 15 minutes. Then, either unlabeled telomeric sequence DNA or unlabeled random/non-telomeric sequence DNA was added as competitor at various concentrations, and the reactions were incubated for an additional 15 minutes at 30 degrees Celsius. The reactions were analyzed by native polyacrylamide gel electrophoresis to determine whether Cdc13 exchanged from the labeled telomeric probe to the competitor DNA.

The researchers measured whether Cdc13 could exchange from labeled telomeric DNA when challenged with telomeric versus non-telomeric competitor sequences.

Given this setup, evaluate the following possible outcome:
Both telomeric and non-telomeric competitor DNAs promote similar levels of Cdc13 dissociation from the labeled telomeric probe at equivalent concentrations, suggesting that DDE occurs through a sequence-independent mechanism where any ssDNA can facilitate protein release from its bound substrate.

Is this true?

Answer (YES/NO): NO